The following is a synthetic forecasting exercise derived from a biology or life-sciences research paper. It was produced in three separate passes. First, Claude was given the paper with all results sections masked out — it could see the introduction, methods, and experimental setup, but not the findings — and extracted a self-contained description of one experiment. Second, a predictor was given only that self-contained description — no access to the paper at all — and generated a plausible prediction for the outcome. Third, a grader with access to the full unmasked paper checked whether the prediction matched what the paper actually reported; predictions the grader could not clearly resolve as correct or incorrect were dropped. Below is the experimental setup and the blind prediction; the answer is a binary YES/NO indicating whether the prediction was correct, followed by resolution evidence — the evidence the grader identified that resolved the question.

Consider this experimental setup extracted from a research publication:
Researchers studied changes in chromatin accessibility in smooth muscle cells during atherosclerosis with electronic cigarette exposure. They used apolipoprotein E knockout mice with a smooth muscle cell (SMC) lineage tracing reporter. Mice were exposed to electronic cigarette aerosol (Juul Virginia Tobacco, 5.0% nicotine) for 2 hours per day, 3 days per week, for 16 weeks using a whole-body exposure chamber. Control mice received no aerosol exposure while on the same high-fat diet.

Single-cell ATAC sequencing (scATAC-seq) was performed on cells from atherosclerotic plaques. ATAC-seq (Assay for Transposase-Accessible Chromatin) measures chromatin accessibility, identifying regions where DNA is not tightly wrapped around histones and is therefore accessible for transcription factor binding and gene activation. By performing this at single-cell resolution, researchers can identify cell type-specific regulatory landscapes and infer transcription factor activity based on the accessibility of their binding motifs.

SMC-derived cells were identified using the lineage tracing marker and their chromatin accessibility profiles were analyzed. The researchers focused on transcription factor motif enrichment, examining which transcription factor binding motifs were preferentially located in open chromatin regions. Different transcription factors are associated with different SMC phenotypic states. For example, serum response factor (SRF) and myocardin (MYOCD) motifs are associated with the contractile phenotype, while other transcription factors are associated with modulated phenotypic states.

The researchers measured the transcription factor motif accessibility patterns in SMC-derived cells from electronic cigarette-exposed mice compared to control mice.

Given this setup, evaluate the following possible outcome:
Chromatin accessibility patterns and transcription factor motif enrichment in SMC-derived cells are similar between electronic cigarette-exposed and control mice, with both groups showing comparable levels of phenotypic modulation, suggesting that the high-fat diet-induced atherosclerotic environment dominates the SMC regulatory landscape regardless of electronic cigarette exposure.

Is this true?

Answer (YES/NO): NO